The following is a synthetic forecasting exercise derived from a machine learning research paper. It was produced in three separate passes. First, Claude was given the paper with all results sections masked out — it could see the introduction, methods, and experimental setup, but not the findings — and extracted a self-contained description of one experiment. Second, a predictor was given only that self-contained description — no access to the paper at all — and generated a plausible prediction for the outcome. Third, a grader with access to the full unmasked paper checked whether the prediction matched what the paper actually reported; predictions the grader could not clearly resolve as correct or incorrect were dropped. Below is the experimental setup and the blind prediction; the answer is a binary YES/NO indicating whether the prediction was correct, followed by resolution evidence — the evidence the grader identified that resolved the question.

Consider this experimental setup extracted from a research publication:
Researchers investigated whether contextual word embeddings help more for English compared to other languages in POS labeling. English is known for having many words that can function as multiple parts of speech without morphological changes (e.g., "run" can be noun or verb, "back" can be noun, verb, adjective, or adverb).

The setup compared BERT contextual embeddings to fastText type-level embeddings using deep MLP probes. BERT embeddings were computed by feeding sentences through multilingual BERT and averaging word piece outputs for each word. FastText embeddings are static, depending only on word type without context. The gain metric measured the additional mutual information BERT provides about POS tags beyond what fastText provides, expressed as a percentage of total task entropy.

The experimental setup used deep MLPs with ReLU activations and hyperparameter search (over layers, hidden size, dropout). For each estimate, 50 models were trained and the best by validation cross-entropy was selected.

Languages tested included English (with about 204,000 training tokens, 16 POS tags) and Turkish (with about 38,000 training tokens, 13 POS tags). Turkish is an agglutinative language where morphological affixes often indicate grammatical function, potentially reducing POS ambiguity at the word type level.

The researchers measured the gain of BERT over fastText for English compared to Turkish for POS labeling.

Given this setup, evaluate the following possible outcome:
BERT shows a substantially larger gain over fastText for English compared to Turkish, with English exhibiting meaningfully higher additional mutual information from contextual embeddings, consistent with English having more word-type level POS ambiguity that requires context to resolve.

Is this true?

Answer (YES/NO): YES